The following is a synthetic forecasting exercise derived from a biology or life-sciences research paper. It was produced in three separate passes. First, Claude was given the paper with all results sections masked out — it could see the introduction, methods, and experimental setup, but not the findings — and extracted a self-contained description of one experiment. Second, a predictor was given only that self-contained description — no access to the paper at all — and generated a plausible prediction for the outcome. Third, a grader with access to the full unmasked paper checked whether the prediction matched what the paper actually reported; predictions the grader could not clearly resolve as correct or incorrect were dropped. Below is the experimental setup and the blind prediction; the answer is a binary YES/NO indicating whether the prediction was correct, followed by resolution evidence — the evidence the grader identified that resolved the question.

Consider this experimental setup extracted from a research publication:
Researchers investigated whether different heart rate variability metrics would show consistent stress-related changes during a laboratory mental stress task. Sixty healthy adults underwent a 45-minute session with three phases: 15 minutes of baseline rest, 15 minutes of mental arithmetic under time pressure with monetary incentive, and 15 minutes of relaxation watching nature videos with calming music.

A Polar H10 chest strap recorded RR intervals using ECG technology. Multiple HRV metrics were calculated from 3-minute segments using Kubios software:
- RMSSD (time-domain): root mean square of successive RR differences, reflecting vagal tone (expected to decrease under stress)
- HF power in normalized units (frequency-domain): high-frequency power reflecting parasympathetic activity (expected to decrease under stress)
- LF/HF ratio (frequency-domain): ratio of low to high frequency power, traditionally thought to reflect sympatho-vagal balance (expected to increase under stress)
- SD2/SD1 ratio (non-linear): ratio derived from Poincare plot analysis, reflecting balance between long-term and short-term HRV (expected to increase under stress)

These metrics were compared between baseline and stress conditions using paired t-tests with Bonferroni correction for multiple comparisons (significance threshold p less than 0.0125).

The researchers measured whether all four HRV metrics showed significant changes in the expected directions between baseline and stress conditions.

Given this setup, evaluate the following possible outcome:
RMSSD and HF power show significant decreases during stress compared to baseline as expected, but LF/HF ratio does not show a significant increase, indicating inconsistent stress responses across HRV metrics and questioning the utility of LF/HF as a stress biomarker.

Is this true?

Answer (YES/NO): NO